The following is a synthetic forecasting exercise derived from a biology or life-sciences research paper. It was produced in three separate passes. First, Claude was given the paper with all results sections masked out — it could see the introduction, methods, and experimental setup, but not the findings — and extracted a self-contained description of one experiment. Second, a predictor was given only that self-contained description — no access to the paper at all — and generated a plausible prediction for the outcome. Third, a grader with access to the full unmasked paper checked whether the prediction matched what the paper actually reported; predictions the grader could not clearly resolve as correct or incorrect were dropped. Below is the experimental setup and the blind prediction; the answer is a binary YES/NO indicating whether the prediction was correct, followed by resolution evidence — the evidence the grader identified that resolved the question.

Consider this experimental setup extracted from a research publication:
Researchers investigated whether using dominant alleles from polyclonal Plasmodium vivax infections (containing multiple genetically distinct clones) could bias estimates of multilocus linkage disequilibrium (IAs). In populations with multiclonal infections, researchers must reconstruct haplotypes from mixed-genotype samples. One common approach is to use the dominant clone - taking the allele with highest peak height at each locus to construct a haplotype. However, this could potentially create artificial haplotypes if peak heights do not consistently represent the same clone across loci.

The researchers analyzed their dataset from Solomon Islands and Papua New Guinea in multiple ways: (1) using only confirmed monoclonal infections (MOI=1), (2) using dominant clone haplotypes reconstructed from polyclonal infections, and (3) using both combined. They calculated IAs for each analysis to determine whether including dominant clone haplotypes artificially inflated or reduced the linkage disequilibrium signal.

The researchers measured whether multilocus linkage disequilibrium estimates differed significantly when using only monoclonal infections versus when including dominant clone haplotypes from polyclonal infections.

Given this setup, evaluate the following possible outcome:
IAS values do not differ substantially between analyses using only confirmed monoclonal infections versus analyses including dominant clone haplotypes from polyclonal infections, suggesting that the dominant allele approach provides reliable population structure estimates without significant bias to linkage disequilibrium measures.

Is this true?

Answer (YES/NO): YES